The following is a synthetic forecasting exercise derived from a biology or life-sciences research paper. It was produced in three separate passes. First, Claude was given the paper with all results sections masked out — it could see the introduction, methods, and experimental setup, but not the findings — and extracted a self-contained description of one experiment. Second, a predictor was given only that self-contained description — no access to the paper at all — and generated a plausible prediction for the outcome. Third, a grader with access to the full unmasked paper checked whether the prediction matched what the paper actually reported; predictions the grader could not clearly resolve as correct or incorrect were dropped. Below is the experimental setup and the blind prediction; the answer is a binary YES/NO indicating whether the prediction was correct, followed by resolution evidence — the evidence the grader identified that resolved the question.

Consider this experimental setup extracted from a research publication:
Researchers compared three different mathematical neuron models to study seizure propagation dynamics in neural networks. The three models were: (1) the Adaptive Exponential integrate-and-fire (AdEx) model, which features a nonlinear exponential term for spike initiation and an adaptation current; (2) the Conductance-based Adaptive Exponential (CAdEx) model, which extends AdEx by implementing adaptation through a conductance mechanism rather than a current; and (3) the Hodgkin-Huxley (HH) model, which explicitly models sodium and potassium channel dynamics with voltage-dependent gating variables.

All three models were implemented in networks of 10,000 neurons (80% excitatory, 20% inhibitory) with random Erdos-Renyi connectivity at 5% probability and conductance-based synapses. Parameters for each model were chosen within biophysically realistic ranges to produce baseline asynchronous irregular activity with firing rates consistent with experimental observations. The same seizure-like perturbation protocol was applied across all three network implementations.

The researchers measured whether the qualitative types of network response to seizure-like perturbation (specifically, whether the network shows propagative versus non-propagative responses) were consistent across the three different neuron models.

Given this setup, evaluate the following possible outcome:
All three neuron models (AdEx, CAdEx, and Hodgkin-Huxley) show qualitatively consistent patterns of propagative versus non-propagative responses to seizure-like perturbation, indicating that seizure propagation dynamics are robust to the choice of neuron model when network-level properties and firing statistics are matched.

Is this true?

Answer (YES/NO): NO